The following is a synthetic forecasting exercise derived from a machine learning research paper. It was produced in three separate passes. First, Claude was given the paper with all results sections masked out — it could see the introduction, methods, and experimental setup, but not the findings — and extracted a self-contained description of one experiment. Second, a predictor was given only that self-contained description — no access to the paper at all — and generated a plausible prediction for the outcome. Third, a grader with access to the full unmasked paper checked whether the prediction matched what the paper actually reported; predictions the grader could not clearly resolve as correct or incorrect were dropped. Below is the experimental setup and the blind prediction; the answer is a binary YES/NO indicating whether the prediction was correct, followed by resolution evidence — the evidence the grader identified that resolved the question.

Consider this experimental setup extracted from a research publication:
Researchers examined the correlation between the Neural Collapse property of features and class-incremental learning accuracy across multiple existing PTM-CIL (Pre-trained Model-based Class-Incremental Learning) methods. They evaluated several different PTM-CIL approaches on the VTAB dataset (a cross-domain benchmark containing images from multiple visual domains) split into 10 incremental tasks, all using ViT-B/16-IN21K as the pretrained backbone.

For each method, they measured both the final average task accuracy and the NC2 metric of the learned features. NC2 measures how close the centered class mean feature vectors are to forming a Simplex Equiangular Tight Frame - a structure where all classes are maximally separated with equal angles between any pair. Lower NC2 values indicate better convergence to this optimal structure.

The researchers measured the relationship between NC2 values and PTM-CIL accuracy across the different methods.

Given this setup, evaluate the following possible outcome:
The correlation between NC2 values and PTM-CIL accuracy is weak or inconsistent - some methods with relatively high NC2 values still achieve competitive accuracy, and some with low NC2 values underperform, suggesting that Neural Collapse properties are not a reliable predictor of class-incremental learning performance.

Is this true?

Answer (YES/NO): NO